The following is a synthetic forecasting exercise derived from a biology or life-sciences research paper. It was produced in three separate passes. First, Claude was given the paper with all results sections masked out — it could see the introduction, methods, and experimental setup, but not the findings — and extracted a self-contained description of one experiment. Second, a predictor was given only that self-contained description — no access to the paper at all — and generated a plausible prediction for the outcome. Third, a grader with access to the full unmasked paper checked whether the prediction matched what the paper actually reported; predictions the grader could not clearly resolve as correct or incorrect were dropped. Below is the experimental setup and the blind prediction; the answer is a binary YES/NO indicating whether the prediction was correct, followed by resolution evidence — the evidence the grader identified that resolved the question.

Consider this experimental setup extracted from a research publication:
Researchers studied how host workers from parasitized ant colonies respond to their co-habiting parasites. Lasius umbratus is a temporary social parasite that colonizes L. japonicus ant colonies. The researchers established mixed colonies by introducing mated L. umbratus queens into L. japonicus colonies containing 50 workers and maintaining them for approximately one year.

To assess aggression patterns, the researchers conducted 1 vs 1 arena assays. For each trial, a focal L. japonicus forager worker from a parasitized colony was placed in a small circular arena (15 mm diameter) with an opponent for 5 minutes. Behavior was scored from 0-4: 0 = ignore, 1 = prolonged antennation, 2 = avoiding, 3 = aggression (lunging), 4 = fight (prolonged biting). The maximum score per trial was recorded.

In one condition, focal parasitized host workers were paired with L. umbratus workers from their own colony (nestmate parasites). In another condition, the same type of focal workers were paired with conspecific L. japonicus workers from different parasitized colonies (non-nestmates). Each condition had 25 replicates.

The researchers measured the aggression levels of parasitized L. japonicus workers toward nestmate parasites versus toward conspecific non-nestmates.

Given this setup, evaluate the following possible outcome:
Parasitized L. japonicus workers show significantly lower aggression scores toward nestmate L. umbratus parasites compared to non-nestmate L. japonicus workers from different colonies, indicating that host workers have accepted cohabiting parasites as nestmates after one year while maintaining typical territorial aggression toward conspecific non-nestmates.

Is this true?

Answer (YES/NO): NO